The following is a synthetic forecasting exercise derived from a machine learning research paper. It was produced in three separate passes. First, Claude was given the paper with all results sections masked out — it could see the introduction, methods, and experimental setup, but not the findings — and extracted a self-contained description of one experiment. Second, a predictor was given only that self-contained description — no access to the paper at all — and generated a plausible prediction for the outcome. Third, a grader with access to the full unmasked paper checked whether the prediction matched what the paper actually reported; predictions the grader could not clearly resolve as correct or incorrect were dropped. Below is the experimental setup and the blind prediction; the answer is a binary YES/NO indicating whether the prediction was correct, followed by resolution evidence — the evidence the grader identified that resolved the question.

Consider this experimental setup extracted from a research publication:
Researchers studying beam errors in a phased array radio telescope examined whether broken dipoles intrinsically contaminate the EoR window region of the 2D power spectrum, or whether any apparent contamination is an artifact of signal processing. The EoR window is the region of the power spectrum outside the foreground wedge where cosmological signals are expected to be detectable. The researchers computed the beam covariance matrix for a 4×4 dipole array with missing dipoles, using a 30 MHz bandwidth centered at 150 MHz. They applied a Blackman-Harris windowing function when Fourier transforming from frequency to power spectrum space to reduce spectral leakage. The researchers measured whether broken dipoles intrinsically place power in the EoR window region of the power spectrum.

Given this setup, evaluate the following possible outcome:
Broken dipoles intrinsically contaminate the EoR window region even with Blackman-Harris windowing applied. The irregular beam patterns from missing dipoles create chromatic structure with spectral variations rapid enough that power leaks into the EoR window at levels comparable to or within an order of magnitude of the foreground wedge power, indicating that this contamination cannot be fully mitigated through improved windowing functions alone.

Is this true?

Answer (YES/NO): NO